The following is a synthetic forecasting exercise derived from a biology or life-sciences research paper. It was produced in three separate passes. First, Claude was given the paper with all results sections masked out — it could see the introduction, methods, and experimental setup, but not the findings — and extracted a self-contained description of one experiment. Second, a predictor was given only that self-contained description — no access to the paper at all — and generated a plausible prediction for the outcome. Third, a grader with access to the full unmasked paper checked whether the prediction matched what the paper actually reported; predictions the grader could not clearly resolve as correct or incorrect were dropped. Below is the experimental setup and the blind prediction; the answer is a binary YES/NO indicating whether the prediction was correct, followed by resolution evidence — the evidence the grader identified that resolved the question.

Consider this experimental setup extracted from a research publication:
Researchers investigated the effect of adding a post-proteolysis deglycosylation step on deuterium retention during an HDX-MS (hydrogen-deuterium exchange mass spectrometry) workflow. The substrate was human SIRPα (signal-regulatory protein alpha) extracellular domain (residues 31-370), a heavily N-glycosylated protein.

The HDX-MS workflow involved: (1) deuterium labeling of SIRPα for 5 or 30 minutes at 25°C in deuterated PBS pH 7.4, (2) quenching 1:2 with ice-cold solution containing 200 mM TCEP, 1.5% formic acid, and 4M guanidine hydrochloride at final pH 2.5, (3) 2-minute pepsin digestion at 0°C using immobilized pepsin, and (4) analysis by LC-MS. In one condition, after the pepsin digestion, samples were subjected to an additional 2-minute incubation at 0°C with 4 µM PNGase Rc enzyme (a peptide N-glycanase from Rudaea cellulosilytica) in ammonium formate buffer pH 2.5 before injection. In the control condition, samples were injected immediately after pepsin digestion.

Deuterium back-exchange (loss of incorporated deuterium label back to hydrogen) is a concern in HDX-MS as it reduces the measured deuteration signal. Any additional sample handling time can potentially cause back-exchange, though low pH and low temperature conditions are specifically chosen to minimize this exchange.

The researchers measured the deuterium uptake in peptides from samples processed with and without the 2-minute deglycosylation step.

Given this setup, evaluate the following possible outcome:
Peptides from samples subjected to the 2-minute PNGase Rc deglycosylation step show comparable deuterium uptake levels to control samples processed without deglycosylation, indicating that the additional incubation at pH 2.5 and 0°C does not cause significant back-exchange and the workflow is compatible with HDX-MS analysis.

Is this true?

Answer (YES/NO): YES